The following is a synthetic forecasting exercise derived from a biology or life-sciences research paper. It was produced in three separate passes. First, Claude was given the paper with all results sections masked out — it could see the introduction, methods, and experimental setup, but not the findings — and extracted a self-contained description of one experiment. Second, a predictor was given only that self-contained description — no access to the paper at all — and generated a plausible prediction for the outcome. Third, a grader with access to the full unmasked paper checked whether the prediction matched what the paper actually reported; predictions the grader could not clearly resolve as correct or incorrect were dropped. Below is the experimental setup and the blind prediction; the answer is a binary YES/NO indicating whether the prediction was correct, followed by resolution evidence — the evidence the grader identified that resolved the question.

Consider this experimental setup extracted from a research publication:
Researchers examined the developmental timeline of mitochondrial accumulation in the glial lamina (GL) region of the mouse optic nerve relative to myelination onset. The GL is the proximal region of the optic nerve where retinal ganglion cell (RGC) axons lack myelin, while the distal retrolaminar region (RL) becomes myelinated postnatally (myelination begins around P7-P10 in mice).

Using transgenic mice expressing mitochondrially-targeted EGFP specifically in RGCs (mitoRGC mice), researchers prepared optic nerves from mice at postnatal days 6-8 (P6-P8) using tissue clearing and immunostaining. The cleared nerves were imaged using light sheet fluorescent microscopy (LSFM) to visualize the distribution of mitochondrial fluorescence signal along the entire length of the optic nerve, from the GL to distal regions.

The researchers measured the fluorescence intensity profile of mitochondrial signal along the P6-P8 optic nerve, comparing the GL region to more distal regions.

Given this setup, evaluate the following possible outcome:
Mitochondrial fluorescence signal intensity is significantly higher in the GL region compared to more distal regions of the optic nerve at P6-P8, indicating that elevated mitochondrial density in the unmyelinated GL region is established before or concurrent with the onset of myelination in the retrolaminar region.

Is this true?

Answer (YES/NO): YES